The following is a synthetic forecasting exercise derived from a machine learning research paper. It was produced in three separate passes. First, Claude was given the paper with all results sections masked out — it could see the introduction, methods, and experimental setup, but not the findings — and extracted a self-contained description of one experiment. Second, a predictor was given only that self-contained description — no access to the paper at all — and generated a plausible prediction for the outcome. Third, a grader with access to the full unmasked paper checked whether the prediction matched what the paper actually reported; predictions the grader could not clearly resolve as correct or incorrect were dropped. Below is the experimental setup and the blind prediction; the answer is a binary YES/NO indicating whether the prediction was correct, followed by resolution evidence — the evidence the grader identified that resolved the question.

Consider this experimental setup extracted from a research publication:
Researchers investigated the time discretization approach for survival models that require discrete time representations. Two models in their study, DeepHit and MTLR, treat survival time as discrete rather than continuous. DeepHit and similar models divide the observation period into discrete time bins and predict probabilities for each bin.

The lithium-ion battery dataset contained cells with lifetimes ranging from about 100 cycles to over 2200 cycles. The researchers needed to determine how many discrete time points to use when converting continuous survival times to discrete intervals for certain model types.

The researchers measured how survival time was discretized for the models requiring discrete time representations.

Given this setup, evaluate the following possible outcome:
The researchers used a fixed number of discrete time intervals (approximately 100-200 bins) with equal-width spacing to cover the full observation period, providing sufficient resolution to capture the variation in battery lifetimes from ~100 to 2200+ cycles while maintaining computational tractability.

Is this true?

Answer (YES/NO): NO